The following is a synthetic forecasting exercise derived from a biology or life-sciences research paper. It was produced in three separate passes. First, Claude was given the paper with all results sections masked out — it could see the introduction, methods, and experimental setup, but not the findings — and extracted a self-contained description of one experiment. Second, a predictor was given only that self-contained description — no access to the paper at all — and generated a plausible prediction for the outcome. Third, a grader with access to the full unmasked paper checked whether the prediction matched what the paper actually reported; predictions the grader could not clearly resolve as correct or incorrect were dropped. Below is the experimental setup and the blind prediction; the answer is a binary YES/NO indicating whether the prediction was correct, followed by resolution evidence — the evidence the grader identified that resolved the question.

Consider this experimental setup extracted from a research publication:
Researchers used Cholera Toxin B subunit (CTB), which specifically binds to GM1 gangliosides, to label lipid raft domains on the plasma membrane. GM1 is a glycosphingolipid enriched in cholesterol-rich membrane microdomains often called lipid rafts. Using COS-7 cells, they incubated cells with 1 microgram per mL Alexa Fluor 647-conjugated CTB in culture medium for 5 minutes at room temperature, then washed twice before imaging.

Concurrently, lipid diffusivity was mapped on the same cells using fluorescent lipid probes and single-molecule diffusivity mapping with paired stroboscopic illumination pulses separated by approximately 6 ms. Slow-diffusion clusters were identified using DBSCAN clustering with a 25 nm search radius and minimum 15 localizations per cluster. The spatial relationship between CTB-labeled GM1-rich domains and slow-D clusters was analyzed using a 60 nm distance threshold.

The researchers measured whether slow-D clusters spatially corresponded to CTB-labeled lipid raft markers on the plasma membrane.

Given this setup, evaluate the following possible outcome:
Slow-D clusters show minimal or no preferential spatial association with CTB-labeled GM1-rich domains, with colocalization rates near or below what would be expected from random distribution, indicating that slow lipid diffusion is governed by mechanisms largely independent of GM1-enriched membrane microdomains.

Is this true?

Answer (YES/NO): NO